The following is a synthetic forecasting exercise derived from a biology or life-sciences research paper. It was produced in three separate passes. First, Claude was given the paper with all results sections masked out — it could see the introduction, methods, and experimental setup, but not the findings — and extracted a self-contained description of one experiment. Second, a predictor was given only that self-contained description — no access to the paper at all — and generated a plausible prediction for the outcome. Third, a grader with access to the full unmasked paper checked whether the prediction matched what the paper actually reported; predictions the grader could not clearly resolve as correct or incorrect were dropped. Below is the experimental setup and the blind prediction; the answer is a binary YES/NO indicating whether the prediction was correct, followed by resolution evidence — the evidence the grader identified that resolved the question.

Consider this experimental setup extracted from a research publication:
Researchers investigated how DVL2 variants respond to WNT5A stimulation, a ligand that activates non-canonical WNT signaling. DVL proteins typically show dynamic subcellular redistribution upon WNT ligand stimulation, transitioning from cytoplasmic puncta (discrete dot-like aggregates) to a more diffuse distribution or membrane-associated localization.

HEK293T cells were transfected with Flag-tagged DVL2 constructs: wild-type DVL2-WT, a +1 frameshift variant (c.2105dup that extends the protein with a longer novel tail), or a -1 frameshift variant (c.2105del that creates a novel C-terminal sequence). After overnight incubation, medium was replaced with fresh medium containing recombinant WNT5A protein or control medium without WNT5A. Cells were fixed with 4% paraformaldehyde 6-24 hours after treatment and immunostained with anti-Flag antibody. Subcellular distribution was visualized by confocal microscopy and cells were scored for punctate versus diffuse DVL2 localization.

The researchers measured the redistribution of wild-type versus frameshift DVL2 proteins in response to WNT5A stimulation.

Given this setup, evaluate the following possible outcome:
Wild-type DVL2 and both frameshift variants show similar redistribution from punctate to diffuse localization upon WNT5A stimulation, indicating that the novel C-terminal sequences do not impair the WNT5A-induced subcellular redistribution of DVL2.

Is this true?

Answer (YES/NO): NO